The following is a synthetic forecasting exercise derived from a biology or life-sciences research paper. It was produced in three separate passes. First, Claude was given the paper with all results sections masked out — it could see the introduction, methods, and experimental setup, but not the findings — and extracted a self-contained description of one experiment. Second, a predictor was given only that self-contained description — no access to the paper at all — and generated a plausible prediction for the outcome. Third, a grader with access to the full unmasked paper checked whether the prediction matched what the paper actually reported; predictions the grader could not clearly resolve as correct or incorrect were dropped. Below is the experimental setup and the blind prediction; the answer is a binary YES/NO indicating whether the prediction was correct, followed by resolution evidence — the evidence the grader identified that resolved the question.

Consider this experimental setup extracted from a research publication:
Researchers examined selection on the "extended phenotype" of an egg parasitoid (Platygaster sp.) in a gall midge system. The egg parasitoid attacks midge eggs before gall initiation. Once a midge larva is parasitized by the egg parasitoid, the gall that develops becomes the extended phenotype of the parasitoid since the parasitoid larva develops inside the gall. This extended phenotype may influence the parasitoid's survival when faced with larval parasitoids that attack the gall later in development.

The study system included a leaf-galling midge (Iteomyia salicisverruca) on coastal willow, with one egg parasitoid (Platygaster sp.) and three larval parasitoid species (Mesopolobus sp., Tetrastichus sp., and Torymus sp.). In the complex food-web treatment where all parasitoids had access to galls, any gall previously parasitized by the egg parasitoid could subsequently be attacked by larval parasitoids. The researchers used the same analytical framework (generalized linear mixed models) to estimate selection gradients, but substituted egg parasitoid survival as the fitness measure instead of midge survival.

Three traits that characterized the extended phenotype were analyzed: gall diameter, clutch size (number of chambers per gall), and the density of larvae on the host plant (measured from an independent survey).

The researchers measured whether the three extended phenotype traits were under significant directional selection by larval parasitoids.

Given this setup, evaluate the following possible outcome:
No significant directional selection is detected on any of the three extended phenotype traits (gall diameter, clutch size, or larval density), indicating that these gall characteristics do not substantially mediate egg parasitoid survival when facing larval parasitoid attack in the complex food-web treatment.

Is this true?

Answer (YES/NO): NO